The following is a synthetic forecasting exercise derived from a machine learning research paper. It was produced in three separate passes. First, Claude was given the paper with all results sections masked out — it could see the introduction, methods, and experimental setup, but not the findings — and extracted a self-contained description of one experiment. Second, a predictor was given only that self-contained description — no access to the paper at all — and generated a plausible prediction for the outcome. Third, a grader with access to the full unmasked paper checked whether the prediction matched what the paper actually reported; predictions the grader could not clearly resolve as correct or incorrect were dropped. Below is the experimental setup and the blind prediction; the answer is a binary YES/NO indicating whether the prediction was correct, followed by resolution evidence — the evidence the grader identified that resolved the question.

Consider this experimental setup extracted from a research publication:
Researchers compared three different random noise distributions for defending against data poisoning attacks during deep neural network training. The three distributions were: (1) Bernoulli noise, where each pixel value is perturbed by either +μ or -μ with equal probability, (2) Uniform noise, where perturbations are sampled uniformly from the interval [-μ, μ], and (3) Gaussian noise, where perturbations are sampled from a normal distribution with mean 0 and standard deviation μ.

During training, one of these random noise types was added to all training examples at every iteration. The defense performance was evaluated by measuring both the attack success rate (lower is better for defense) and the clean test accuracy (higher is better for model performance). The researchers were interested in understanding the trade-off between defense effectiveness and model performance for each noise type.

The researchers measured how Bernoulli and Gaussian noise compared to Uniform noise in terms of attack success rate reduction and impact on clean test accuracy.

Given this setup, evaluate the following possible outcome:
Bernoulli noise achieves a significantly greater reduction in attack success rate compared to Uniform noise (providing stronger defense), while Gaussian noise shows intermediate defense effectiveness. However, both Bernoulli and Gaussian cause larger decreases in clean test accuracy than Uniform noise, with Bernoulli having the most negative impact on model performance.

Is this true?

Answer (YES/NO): NO